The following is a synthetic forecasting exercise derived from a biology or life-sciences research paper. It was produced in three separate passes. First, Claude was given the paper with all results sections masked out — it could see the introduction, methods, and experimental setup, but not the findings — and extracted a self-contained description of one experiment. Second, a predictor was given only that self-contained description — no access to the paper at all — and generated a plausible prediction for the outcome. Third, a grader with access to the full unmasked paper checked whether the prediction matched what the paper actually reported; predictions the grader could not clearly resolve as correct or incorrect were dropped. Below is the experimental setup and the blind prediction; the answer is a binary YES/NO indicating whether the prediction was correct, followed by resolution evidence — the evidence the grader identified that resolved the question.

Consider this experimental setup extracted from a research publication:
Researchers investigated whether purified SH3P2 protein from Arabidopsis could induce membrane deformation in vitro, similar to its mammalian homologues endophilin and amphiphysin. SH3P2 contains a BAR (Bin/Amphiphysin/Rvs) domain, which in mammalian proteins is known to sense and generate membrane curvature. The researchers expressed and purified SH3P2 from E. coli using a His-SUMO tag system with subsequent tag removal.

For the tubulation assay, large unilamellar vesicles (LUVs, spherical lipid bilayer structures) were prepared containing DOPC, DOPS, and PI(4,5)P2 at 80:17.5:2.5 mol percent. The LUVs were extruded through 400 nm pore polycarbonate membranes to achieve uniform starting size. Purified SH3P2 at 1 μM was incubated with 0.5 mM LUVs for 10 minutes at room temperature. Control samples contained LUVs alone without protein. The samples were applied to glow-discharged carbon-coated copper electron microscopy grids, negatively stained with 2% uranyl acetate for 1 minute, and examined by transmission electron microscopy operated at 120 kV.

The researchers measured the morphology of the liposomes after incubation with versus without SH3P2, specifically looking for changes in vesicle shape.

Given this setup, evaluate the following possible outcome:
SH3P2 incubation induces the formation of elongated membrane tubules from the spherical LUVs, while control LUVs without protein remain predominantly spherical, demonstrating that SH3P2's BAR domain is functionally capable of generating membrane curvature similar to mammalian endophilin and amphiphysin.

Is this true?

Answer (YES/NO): YES